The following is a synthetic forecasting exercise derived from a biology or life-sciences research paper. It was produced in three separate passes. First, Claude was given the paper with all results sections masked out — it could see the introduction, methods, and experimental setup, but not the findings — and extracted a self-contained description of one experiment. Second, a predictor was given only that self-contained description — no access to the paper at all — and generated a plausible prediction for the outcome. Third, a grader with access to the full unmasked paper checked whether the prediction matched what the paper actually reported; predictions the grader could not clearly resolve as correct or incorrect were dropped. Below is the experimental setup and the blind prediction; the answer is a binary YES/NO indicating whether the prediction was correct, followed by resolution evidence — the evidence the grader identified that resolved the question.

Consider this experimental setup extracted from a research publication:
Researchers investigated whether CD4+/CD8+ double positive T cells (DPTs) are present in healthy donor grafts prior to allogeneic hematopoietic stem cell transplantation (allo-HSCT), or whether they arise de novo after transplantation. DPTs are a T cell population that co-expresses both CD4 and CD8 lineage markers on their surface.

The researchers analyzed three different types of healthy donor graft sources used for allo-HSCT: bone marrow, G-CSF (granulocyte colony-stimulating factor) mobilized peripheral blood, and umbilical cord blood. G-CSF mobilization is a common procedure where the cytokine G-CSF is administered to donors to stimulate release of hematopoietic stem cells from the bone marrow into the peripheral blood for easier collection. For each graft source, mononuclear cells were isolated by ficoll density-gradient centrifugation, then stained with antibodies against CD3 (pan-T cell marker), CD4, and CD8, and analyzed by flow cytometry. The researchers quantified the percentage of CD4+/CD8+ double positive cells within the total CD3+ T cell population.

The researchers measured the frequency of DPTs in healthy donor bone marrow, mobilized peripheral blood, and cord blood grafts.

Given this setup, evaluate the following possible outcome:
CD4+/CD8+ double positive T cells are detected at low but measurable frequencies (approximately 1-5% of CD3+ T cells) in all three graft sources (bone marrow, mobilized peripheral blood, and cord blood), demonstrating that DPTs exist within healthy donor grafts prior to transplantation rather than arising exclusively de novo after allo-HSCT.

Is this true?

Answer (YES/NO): NO